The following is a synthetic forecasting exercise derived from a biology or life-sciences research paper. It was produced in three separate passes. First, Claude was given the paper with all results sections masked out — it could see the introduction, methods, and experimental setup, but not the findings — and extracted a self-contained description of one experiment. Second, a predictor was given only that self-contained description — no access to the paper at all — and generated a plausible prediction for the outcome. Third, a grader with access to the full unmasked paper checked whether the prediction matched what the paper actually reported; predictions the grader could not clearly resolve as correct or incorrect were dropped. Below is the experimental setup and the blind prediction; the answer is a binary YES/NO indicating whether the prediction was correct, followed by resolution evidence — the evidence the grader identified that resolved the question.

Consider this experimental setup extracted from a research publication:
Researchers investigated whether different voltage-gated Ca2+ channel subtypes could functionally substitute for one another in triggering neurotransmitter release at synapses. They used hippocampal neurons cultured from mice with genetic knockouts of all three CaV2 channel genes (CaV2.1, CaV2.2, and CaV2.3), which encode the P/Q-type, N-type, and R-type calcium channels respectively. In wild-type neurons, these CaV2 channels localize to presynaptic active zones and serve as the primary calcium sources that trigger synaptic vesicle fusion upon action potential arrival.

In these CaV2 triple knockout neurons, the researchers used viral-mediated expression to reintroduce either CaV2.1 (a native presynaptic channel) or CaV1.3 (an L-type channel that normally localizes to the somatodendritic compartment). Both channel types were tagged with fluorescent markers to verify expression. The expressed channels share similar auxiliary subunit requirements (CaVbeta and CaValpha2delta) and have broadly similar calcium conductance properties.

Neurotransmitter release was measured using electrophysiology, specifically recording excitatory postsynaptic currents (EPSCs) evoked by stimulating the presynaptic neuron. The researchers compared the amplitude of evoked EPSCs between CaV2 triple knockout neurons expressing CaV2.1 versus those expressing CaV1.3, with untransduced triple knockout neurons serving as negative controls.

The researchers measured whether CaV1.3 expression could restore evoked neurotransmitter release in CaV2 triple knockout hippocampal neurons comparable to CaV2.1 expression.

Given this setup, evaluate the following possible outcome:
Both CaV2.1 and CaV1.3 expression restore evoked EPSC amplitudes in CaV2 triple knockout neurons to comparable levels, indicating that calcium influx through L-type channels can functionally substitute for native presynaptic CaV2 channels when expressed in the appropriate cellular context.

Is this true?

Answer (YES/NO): NO